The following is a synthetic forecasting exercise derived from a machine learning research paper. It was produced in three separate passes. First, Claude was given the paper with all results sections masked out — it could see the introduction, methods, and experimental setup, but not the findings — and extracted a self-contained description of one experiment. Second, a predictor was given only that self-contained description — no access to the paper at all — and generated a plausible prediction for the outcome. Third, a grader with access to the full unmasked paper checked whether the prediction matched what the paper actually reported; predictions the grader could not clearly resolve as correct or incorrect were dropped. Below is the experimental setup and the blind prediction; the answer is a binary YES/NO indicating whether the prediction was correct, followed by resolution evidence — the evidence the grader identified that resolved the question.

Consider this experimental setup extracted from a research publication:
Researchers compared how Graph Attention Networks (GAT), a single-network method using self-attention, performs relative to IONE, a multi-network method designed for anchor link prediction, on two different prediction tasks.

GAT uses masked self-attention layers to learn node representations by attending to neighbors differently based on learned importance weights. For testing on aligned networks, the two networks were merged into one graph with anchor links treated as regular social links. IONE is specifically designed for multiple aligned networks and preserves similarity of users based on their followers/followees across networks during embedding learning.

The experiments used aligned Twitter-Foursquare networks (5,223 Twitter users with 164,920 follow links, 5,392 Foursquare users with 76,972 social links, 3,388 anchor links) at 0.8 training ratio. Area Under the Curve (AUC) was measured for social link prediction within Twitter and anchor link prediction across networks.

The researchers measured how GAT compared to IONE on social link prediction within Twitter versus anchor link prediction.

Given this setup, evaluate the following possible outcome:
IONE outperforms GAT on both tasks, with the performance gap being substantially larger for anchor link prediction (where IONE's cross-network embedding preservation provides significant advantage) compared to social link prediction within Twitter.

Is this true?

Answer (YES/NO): NO